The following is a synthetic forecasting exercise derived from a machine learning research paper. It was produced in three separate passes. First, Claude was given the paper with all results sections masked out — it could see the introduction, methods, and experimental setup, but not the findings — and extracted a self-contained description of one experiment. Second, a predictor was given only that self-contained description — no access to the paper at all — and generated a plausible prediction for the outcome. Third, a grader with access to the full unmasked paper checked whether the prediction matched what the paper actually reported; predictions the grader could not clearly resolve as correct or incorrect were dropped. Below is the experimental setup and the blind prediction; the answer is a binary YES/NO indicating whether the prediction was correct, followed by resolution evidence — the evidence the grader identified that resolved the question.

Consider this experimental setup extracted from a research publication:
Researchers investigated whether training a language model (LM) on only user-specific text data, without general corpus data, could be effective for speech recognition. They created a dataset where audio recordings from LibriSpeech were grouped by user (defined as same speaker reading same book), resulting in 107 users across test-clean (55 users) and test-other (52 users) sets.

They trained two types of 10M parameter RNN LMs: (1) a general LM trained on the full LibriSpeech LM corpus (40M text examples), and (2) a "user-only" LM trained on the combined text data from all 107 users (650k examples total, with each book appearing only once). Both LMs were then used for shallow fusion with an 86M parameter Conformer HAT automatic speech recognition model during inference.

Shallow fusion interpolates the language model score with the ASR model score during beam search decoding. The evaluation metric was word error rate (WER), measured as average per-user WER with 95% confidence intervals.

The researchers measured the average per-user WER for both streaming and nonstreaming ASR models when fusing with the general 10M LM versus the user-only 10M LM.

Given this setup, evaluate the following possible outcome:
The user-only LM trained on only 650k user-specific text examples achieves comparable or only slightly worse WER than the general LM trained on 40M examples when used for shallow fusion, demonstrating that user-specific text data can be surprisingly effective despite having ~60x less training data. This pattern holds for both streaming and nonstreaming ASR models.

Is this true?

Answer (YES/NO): YES